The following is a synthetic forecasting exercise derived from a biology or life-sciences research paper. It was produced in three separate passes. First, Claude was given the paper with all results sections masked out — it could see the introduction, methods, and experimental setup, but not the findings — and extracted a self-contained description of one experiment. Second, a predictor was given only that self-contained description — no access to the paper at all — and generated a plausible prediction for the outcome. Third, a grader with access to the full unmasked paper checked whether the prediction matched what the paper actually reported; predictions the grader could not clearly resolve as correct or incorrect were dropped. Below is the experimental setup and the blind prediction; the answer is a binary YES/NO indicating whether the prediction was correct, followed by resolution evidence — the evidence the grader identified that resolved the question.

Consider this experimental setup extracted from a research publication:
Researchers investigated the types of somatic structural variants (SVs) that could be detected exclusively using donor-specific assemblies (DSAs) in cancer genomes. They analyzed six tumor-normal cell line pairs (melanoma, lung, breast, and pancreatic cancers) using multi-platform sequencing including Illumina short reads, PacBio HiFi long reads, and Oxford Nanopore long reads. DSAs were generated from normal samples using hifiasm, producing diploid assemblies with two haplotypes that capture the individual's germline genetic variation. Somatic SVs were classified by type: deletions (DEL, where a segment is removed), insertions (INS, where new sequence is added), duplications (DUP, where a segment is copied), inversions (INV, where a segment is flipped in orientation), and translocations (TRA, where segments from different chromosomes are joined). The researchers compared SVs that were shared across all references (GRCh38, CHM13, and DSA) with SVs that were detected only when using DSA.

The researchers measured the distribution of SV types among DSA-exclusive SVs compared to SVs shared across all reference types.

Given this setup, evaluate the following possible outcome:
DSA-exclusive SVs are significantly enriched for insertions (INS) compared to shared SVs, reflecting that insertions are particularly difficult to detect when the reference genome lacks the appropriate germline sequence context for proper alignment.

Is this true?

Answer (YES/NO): NO